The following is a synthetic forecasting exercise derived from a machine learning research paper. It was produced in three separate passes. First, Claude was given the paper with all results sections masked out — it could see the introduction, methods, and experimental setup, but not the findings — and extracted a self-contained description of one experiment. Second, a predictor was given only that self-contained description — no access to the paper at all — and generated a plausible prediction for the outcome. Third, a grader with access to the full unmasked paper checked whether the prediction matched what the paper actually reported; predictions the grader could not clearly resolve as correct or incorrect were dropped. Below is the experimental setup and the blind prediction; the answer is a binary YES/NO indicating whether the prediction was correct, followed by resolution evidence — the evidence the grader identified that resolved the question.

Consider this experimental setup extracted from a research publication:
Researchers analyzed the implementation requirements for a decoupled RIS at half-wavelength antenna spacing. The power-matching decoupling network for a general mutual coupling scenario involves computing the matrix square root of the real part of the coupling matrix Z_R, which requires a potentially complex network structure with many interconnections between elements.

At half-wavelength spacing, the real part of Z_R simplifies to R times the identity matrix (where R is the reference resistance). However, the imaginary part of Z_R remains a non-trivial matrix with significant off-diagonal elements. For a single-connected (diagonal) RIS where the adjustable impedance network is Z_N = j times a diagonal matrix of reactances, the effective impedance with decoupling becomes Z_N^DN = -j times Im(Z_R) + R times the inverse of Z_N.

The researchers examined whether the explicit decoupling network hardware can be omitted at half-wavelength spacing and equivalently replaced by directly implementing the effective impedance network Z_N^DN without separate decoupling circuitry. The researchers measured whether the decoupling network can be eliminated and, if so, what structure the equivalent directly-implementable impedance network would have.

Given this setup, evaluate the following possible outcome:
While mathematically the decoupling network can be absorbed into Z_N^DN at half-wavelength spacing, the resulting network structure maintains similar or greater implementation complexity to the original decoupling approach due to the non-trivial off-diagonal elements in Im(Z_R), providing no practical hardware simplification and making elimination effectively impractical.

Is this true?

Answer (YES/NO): NO